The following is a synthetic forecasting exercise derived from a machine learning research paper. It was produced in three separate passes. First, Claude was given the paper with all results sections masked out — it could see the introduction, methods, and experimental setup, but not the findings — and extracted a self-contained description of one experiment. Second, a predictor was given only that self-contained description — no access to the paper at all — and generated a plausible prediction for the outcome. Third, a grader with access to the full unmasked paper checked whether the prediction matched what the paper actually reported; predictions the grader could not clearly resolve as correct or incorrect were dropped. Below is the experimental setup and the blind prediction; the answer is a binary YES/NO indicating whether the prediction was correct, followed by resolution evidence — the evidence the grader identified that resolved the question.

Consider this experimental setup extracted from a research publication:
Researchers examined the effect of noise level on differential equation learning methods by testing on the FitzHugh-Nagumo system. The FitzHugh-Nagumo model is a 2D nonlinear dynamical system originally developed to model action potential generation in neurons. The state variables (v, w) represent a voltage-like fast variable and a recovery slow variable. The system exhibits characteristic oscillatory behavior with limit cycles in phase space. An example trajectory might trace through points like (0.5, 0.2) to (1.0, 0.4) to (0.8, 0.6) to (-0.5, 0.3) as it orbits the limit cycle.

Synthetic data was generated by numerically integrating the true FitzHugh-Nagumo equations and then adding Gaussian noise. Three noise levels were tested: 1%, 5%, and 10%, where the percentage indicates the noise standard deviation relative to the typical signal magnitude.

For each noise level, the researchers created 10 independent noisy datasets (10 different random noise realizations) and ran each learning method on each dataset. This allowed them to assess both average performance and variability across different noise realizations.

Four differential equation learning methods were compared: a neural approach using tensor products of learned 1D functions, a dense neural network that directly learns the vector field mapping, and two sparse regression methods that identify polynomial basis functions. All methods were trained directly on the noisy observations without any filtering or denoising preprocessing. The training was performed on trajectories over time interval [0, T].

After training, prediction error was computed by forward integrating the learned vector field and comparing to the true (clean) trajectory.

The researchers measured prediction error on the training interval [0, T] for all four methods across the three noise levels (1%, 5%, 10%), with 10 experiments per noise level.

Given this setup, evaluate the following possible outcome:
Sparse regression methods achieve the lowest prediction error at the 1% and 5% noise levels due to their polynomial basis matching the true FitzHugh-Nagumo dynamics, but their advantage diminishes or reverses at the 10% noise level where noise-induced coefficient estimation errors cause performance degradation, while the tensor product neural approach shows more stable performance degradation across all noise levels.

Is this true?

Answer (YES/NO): NO